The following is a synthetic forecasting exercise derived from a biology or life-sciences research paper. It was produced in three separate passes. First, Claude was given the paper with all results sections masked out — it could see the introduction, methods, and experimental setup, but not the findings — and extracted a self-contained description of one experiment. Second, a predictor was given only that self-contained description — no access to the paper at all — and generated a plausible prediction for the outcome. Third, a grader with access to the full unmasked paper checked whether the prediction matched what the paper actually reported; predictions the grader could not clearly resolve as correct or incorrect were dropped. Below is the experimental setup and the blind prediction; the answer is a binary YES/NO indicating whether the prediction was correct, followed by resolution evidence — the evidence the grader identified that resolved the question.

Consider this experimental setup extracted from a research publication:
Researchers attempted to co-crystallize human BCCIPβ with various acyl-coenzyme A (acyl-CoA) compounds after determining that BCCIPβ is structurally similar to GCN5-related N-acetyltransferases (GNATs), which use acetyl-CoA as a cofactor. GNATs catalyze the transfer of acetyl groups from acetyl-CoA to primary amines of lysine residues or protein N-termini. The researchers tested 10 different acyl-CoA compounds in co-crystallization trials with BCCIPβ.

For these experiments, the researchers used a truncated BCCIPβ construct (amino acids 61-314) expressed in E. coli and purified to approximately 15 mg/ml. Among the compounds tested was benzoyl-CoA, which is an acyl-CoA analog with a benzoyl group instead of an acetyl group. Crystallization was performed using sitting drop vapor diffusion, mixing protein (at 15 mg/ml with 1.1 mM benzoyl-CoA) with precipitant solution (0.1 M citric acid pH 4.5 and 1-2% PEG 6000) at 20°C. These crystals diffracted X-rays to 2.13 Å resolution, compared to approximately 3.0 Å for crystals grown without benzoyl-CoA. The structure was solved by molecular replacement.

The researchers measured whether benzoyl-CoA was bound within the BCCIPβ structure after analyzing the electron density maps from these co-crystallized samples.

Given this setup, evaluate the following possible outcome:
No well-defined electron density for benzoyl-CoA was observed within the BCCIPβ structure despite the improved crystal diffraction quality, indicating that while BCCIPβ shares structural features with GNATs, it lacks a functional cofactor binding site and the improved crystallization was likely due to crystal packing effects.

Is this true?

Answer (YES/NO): YES